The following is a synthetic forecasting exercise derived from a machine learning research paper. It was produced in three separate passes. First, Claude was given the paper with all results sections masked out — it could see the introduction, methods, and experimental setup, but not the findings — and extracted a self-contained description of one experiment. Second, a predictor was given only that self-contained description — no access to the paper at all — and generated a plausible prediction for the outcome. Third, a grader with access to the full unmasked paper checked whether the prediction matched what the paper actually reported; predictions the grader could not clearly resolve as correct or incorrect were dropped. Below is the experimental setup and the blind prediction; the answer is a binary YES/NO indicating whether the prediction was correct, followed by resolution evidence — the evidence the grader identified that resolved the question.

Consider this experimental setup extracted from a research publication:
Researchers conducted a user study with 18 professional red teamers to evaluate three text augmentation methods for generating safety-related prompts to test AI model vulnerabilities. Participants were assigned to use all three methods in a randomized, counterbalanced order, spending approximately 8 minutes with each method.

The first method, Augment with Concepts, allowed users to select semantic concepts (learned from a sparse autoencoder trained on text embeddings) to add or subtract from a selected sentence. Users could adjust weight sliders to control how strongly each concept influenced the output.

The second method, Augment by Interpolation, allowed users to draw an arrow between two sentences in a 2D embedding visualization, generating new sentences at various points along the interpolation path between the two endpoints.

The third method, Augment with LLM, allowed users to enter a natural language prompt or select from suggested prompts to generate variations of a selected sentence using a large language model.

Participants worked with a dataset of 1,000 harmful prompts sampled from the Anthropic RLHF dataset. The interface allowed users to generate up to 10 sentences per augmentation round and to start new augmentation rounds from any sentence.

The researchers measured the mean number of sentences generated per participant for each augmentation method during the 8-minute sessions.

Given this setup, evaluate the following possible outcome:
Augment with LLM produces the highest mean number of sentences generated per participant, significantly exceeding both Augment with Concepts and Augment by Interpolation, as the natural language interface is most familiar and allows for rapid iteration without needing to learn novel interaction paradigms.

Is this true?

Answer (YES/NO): NO